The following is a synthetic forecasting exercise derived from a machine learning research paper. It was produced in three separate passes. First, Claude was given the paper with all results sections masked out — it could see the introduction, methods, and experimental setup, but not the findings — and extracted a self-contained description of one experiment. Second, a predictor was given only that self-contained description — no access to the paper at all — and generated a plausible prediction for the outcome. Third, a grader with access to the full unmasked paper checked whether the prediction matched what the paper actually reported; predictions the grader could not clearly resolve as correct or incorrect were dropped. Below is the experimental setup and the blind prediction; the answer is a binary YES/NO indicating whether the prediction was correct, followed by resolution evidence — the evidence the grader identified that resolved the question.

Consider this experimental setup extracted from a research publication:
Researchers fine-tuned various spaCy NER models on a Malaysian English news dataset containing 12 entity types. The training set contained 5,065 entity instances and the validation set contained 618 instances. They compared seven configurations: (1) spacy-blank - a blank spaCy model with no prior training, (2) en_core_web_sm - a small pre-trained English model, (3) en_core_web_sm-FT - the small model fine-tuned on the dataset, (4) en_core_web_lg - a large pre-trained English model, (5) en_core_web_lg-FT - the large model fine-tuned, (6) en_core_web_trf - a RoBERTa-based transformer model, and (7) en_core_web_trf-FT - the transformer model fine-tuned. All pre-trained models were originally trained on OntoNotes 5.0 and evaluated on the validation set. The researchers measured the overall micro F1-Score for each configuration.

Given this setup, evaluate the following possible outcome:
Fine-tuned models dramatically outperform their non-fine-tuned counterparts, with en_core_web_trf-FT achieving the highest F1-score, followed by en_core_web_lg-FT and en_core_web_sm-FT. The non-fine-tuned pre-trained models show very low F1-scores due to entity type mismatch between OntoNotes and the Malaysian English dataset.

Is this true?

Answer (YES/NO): NO